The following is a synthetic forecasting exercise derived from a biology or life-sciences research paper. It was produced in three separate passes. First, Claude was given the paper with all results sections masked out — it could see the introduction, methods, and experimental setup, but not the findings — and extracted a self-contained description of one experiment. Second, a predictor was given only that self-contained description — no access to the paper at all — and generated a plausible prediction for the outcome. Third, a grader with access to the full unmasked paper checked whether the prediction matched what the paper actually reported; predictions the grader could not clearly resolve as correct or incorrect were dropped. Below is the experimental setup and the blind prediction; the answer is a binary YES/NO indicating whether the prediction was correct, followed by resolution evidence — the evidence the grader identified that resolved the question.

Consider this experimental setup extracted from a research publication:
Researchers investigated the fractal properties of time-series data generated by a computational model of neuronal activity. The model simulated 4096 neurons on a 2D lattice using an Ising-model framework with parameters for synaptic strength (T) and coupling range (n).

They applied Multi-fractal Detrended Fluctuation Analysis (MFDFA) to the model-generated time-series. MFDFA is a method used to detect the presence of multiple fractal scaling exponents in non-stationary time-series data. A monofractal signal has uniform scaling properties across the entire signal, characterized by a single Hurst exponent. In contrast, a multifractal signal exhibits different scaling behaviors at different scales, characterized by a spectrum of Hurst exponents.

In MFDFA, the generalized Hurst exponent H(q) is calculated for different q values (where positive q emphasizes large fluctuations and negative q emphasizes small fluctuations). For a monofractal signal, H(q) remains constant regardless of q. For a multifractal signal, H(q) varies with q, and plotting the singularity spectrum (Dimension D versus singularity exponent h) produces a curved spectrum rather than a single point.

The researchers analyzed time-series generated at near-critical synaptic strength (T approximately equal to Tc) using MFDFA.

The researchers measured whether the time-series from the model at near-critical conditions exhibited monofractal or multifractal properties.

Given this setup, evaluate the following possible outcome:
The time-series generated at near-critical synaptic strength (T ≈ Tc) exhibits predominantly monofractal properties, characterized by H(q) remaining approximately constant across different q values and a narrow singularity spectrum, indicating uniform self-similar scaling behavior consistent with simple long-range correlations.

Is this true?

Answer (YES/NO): NO